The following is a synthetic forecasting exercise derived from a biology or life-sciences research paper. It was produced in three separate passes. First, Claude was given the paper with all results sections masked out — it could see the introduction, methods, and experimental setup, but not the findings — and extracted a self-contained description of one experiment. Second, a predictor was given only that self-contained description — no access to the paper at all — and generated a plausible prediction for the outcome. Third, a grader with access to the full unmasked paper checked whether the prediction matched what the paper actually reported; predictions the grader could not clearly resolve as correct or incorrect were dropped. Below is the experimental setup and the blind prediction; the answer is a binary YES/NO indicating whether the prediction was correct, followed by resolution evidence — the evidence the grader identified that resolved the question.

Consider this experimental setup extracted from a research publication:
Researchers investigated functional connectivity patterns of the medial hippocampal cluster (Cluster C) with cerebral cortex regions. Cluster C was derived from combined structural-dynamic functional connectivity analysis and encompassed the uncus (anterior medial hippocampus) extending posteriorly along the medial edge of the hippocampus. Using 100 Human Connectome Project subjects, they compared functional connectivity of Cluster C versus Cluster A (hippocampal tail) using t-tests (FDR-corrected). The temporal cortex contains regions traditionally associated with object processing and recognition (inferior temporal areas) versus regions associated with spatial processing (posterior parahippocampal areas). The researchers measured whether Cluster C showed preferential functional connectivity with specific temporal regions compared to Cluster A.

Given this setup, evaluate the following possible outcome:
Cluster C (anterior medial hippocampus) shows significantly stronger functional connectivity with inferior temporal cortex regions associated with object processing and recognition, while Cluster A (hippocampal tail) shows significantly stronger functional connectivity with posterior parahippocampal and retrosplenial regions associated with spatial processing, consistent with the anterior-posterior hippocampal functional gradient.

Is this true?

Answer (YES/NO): NO